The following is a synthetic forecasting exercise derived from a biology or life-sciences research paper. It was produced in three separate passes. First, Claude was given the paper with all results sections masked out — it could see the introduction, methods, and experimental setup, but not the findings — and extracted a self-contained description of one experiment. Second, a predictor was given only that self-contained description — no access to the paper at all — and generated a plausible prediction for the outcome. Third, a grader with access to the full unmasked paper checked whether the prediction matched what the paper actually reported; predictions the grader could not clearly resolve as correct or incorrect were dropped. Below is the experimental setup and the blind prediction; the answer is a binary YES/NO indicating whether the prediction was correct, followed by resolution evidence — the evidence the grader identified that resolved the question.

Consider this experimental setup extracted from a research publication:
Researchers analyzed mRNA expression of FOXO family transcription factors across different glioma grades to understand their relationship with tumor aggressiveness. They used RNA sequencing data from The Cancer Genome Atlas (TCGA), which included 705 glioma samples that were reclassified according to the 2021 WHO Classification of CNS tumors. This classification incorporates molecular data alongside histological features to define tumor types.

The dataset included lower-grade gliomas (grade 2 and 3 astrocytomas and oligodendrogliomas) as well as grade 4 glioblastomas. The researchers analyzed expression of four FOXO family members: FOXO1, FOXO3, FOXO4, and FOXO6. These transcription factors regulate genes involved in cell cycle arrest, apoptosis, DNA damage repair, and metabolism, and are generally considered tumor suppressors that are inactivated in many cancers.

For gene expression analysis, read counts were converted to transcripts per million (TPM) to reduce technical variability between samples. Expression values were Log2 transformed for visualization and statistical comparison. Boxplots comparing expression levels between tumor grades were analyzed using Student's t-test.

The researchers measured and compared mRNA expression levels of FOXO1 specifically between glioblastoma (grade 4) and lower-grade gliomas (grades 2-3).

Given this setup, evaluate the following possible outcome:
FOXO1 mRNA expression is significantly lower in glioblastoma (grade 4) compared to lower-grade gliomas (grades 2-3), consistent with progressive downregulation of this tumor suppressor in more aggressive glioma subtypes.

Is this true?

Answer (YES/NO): NO